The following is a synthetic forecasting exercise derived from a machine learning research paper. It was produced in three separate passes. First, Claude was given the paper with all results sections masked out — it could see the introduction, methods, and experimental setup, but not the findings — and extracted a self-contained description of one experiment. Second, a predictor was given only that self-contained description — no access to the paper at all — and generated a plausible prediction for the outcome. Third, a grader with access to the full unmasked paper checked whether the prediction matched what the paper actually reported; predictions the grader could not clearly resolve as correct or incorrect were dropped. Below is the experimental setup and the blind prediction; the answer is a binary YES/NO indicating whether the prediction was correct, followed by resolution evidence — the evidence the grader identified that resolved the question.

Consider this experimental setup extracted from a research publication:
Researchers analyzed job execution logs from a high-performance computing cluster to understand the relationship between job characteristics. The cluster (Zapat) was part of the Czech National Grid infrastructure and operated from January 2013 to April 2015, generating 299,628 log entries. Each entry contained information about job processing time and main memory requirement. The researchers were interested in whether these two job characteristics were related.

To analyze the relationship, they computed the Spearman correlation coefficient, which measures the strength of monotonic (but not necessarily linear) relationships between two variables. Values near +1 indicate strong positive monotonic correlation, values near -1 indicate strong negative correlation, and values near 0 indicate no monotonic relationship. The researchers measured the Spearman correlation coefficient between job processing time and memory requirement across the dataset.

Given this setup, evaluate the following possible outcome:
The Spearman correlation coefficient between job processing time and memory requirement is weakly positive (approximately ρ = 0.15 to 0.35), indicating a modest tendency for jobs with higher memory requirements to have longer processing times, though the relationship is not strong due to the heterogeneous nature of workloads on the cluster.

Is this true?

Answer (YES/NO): NO